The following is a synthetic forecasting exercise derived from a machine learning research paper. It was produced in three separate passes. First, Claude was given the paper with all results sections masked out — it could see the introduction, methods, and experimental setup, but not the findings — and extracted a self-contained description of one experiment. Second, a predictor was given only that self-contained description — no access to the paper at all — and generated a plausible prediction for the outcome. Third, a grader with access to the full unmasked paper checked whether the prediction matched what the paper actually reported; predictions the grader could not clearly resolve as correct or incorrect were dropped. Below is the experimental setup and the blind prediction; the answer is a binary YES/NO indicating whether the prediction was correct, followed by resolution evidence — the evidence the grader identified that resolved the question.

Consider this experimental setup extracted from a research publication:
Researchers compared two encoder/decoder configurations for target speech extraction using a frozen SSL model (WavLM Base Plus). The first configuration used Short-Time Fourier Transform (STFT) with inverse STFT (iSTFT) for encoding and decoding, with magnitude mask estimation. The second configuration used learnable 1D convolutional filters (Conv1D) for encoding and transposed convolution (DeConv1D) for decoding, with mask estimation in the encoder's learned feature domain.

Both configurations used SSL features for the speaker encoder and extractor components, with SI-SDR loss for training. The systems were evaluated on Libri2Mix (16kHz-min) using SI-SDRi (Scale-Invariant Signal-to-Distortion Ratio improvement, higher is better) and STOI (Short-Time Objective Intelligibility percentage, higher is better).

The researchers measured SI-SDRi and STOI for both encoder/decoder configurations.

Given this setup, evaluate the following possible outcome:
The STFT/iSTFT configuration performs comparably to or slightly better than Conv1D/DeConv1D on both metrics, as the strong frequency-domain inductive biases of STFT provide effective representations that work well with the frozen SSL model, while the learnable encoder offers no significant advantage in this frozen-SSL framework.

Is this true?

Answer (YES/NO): NO